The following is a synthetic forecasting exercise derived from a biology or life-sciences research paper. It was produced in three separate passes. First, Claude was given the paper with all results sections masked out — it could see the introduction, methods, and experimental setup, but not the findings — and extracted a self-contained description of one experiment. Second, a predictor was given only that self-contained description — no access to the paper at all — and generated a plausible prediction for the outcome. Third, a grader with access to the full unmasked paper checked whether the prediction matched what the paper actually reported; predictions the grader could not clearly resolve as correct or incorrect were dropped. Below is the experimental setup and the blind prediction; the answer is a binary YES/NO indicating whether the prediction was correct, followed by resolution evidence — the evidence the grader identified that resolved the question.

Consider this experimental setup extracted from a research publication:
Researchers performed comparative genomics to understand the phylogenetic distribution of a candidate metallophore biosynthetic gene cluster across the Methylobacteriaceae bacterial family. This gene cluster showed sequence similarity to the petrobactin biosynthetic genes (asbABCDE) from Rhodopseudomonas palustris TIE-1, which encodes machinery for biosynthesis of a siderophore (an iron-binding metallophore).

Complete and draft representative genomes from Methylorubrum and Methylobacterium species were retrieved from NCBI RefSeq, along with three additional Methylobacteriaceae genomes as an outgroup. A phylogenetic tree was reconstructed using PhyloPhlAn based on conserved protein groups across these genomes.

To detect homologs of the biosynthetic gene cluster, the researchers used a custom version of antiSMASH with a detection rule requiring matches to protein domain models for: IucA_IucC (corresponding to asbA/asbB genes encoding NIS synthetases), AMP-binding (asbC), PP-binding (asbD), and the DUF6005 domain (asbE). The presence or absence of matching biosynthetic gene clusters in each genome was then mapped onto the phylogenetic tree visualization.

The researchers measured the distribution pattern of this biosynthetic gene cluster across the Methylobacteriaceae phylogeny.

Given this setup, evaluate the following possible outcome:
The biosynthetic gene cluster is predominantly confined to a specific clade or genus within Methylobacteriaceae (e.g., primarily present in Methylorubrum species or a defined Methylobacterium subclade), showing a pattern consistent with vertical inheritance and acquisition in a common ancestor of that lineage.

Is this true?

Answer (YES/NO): NO